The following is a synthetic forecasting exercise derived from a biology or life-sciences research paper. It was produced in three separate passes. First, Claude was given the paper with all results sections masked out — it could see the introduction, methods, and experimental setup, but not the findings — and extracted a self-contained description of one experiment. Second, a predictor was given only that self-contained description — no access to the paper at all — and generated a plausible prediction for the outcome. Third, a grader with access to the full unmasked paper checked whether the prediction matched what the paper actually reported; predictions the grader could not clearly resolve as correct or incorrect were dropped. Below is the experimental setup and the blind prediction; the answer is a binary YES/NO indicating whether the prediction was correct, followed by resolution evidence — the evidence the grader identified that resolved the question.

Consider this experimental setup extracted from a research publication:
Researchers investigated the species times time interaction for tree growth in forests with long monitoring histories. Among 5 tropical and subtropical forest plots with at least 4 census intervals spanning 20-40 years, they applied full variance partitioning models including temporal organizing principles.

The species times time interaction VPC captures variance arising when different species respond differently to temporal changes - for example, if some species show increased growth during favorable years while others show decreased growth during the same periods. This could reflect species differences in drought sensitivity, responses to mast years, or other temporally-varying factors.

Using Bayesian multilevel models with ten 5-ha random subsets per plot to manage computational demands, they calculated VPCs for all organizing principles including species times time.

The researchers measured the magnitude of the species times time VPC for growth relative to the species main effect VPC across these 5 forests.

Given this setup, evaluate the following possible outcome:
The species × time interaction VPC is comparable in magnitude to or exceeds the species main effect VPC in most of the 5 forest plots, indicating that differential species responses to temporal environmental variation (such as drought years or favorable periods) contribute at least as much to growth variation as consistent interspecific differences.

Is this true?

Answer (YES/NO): NO